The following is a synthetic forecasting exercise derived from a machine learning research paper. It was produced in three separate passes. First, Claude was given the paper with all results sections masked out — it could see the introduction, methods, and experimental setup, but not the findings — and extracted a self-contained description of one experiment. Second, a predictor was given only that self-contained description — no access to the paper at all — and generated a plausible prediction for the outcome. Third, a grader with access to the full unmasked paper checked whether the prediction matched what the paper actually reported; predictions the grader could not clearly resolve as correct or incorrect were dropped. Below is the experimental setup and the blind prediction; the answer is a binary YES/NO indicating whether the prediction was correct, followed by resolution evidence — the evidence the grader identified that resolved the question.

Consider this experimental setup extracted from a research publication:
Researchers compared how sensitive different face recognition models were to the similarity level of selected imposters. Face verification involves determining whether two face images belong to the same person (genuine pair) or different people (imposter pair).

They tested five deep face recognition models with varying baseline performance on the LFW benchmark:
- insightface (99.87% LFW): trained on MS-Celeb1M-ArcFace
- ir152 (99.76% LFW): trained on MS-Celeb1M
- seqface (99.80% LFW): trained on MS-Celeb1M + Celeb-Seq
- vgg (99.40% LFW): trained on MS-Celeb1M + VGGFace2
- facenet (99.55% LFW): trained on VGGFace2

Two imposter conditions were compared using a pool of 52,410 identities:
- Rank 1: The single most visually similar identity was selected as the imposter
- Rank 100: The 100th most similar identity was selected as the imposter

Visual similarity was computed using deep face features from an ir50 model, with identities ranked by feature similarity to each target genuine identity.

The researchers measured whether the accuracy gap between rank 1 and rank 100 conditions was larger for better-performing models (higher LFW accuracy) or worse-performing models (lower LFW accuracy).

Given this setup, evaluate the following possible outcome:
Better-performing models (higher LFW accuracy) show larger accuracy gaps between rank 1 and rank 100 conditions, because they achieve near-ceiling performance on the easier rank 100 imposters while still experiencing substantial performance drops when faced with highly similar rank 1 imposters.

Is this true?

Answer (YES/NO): NO